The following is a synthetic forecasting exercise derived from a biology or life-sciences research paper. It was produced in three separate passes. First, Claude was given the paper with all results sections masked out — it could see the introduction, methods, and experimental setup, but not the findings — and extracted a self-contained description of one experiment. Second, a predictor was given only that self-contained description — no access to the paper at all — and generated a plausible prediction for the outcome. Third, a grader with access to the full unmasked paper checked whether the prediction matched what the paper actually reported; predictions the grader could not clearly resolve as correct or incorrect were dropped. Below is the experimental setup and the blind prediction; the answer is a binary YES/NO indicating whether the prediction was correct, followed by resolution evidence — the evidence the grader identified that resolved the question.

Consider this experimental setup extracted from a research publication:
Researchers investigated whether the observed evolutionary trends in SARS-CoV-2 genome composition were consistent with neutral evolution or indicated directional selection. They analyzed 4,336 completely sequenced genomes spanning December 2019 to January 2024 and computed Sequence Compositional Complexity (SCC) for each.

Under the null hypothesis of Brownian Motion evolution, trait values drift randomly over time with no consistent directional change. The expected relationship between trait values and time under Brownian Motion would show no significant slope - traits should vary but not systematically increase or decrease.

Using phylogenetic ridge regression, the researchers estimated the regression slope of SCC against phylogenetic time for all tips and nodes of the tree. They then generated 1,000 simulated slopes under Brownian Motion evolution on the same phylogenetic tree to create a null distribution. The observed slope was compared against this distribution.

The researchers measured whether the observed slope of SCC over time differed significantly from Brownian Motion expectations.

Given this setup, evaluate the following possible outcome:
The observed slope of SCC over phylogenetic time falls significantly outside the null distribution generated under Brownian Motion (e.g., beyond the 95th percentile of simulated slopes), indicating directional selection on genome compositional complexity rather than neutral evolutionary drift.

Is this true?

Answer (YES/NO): YES